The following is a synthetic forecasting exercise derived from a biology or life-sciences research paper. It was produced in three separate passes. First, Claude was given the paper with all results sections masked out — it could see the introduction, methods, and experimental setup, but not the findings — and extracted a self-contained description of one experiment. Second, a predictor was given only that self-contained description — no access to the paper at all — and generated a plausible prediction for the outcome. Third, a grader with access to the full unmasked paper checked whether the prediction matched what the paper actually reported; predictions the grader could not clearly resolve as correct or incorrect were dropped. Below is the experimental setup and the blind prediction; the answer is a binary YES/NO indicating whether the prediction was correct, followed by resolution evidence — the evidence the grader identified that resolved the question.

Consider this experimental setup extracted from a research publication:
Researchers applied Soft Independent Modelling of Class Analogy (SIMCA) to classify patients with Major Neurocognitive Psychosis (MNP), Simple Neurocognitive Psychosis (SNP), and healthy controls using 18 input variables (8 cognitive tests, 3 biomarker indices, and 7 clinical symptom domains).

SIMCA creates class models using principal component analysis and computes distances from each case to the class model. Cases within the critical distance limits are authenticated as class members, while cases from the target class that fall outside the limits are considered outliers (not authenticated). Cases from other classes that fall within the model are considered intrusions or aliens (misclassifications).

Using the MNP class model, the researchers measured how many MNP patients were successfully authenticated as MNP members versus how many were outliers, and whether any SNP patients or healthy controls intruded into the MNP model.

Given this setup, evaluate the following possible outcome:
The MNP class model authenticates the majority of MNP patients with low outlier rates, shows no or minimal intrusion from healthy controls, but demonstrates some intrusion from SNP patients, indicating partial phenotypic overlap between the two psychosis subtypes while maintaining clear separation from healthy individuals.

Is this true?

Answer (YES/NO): NO